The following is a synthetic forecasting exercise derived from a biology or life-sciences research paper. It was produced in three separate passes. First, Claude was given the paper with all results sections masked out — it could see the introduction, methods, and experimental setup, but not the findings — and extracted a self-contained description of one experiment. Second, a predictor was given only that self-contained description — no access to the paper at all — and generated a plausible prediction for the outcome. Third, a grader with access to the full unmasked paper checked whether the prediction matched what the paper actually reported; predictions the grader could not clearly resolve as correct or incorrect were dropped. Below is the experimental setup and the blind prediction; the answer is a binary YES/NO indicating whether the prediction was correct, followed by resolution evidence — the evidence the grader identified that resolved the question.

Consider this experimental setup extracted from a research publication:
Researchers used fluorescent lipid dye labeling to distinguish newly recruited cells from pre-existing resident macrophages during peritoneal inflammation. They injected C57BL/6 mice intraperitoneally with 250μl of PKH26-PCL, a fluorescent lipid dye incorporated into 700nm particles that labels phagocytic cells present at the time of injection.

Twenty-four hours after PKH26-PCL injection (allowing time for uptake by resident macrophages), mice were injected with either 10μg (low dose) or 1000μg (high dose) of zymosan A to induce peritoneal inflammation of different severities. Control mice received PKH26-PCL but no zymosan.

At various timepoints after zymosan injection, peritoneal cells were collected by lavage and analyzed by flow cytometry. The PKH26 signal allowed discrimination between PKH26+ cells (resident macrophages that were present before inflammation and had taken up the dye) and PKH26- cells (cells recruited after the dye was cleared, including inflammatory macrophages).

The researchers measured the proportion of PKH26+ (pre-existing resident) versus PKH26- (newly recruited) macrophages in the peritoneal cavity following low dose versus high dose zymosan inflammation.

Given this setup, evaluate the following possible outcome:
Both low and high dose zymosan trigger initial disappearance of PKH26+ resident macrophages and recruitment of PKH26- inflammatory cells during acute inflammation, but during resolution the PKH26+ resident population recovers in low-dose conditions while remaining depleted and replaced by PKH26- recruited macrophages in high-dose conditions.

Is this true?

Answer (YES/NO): YES